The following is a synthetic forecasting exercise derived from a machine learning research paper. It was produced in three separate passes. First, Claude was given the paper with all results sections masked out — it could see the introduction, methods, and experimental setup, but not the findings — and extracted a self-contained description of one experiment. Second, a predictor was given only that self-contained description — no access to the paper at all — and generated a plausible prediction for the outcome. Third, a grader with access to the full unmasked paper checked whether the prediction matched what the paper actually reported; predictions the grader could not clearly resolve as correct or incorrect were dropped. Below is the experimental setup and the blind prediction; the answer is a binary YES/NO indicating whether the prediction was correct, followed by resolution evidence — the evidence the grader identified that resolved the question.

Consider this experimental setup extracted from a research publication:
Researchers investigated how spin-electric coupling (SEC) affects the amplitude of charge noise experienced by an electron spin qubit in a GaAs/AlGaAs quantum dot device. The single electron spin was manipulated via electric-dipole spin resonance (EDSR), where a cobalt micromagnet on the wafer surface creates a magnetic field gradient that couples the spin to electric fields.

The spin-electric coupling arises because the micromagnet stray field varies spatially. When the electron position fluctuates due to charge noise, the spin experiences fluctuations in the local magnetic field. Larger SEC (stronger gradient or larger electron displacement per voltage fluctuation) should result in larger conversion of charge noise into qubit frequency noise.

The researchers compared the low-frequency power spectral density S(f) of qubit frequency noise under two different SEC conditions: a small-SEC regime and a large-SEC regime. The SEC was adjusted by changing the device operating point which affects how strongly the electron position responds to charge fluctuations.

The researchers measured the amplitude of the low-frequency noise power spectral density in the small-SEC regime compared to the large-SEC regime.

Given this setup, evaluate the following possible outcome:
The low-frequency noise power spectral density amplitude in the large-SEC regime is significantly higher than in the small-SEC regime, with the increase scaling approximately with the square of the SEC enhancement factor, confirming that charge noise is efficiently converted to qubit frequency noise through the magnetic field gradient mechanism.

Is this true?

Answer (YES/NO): NO